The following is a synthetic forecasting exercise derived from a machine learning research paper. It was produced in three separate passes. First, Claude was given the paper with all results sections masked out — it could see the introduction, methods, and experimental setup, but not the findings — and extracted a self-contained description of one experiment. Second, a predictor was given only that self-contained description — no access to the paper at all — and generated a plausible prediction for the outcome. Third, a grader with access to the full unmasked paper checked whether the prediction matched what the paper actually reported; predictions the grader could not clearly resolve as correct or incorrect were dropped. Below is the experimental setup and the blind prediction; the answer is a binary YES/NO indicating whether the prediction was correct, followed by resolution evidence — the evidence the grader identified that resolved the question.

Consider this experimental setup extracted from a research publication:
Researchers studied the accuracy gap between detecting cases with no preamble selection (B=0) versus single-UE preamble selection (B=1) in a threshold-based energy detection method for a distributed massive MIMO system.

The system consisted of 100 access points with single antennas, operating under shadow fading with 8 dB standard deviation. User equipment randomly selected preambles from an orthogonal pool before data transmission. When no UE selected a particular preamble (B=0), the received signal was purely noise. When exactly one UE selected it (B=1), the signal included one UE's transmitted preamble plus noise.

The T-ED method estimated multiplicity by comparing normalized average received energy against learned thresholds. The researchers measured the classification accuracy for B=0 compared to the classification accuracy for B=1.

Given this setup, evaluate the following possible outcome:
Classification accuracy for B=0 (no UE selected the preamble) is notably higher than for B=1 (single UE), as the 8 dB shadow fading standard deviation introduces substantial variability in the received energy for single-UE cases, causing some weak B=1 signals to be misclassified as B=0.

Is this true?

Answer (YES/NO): YES